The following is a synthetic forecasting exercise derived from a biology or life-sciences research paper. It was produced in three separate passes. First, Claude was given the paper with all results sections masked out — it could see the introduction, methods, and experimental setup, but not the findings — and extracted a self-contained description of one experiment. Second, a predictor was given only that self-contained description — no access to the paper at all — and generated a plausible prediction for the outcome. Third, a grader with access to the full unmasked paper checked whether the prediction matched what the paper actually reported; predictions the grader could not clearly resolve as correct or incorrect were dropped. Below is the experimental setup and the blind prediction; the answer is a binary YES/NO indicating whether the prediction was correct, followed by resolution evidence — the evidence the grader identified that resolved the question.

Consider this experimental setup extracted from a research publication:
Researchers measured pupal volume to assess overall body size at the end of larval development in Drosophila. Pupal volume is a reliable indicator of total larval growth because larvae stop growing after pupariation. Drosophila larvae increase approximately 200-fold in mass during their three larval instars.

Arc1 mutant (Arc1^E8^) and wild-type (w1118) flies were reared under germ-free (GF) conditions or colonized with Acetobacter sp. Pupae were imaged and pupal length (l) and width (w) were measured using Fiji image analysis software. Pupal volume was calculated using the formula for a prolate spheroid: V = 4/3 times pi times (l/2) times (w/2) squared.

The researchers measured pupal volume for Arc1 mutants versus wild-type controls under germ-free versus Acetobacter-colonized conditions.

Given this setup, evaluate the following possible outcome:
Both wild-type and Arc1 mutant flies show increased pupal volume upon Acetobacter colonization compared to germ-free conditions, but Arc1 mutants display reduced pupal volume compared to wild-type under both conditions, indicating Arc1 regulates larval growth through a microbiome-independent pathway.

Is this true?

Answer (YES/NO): NO